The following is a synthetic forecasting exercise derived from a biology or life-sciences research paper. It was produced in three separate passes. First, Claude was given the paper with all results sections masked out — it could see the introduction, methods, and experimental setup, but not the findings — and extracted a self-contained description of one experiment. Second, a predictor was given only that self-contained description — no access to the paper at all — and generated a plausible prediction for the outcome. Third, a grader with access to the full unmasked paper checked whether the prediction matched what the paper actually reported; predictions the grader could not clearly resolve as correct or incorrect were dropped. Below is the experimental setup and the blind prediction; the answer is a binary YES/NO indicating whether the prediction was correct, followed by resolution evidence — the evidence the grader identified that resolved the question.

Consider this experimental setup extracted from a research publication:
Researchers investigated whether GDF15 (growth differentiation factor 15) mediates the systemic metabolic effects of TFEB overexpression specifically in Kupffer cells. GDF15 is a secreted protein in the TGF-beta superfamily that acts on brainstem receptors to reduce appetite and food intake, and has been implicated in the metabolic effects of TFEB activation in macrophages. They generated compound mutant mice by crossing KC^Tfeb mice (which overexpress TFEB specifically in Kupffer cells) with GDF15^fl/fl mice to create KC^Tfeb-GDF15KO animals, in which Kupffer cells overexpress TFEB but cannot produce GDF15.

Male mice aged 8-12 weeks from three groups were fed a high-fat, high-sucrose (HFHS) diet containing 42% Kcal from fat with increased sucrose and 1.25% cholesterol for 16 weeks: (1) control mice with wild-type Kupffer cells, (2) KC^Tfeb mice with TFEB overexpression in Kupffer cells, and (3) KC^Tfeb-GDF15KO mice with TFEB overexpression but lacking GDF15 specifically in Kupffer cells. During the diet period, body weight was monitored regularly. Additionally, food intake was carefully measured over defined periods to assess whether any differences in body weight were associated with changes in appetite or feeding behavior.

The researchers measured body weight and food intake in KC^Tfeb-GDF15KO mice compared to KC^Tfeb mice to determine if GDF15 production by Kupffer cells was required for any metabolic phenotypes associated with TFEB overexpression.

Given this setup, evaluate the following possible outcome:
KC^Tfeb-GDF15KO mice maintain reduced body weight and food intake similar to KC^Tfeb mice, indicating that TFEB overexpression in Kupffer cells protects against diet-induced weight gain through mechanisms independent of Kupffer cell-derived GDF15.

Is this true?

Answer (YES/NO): NO